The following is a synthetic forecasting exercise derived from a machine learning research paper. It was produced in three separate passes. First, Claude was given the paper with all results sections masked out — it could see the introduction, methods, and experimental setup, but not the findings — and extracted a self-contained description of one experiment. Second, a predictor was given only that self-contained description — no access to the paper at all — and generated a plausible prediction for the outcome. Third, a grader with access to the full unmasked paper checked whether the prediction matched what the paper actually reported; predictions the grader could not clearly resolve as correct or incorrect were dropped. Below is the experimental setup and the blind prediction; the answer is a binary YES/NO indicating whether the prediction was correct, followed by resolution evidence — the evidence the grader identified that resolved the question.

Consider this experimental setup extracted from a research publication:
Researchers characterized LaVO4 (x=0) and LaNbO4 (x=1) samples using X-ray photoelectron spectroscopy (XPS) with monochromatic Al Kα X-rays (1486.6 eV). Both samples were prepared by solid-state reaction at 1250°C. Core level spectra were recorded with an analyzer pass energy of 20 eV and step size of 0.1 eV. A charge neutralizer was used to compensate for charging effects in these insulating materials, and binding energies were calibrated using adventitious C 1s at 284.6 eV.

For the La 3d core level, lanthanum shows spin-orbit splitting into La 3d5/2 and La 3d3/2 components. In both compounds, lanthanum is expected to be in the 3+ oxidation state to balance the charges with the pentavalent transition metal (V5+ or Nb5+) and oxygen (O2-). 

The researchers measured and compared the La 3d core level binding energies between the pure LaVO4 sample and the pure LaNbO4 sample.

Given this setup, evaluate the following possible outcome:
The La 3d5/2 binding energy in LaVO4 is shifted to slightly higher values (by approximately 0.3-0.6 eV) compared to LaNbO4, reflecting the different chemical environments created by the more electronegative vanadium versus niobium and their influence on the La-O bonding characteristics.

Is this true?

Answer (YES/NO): NO